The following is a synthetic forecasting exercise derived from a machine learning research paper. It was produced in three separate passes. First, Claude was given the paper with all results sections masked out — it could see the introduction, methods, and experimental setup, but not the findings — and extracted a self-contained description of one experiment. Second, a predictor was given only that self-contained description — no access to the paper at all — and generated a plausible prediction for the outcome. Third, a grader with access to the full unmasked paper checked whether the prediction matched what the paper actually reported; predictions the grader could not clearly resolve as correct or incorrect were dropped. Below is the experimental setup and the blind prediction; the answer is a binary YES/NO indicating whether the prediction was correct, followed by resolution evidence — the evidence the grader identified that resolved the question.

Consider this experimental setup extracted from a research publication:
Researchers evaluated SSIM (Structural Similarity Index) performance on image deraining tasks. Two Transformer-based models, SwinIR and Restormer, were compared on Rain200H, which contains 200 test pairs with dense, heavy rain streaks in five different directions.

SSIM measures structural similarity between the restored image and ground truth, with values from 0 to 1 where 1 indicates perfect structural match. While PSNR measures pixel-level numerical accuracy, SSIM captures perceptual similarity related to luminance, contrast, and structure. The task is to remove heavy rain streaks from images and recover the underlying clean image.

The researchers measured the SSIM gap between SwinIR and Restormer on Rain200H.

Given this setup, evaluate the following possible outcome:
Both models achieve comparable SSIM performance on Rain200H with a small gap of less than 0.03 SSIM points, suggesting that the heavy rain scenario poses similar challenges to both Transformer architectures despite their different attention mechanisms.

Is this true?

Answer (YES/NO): YES